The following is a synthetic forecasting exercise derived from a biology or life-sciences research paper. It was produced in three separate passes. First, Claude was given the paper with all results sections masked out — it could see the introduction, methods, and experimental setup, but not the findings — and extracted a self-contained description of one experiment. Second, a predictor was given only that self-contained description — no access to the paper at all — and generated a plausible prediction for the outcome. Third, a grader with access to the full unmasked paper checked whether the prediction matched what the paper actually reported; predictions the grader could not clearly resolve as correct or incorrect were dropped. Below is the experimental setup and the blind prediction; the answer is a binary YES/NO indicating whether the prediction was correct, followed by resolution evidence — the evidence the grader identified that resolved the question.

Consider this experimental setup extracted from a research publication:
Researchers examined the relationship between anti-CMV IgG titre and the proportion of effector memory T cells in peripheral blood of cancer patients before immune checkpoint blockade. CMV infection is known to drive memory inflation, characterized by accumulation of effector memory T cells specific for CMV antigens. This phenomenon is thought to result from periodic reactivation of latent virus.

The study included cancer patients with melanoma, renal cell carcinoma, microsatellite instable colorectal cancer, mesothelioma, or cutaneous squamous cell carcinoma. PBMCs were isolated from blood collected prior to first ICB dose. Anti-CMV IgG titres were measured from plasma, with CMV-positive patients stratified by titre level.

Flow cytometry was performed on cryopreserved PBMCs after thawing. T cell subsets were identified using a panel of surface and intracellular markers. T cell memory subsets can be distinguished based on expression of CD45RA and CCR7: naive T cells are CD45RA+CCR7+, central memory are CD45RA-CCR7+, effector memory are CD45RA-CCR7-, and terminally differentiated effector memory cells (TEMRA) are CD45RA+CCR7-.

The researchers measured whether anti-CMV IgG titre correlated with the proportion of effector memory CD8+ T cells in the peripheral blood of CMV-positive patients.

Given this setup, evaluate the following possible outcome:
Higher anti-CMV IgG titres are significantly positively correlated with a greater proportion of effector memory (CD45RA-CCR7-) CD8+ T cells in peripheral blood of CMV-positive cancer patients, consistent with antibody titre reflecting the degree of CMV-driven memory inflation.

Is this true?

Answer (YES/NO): NO